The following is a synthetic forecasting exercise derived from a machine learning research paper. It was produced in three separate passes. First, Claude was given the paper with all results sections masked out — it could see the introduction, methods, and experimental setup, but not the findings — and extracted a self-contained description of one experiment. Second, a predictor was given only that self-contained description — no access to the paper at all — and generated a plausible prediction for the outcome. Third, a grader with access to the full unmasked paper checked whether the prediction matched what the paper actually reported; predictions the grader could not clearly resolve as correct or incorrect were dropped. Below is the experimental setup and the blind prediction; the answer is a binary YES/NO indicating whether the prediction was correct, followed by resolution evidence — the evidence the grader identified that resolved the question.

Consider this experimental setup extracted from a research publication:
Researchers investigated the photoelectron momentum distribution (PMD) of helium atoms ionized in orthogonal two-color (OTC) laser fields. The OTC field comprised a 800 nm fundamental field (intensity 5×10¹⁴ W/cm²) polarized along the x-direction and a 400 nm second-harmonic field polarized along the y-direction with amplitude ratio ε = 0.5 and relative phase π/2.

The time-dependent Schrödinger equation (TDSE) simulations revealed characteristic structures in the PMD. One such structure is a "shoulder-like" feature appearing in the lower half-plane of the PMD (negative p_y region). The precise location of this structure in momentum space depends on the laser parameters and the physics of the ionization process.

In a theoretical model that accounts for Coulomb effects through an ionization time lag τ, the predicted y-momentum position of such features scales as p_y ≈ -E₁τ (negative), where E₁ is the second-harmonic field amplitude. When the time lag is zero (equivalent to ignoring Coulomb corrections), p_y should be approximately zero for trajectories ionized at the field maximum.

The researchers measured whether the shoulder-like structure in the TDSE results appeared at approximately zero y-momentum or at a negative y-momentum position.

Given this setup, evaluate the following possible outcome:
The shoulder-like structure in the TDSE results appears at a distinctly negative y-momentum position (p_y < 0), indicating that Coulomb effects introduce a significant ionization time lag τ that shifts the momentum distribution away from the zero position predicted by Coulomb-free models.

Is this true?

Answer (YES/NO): YES